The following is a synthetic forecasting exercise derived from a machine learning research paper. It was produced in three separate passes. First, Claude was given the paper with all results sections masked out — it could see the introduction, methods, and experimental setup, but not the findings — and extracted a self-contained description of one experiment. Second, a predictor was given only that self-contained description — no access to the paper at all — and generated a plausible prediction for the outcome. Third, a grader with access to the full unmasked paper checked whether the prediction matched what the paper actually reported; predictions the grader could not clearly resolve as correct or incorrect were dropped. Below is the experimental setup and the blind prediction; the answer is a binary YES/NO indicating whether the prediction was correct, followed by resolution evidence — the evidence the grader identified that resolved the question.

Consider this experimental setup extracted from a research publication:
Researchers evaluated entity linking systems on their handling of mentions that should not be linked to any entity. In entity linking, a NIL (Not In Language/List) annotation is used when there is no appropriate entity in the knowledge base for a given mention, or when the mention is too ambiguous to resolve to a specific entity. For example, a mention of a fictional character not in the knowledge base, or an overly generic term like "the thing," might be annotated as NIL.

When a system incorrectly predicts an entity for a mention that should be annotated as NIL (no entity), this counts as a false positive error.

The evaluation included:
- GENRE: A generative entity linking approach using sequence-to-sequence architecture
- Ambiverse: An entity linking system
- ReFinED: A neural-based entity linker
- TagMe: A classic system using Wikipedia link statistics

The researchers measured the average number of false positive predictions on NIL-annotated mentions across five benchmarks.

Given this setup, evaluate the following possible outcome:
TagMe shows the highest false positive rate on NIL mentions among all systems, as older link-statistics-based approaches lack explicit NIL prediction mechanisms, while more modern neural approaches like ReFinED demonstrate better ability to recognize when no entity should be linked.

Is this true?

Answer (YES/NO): NO